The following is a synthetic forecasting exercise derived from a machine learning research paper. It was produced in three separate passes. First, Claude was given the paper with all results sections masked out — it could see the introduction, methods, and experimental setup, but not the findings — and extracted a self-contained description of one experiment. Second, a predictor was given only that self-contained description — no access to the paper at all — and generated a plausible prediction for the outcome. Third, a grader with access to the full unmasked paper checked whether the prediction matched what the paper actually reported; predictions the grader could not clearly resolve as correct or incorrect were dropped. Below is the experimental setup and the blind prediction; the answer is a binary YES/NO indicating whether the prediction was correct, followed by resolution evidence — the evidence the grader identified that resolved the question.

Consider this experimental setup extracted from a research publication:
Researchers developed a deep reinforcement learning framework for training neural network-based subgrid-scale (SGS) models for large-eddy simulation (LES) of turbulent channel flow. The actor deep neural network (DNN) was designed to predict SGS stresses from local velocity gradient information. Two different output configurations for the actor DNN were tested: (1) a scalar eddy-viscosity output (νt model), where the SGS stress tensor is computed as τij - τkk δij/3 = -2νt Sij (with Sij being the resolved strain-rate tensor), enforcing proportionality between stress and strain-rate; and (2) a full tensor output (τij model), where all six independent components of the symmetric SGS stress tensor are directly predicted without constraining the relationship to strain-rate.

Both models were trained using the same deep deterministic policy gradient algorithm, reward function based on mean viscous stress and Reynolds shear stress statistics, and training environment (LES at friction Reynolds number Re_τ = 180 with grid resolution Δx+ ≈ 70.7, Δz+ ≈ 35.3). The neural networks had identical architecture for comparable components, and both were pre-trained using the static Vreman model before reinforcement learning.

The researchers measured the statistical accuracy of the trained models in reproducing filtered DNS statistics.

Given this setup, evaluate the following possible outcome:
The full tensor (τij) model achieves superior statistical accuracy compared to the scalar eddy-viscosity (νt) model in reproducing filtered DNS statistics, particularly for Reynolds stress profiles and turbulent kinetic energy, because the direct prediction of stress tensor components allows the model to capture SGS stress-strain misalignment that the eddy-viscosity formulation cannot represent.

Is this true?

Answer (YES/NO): YES